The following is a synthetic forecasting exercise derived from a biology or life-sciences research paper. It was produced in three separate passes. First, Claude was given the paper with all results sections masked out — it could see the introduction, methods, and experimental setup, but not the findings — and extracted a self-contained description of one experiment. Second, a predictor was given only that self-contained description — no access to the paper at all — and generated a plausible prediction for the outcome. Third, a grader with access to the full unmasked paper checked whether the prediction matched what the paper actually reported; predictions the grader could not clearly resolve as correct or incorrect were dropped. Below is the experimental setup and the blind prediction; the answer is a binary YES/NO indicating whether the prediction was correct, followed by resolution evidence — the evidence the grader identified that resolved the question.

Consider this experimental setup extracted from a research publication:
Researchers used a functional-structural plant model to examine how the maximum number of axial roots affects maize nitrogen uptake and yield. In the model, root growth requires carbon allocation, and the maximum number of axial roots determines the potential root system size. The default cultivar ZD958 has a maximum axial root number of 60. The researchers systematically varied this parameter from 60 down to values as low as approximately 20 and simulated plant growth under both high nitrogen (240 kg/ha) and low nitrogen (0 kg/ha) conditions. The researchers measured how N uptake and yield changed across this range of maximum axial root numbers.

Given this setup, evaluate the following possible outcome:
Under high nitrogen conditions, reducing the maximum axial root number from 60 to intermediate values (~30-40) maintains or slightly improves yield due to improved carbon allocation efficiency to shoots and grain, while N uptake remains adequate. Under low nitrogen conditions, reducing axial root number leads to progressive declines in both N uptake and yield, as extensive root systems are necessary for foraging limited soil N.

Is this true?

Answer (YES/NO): NO